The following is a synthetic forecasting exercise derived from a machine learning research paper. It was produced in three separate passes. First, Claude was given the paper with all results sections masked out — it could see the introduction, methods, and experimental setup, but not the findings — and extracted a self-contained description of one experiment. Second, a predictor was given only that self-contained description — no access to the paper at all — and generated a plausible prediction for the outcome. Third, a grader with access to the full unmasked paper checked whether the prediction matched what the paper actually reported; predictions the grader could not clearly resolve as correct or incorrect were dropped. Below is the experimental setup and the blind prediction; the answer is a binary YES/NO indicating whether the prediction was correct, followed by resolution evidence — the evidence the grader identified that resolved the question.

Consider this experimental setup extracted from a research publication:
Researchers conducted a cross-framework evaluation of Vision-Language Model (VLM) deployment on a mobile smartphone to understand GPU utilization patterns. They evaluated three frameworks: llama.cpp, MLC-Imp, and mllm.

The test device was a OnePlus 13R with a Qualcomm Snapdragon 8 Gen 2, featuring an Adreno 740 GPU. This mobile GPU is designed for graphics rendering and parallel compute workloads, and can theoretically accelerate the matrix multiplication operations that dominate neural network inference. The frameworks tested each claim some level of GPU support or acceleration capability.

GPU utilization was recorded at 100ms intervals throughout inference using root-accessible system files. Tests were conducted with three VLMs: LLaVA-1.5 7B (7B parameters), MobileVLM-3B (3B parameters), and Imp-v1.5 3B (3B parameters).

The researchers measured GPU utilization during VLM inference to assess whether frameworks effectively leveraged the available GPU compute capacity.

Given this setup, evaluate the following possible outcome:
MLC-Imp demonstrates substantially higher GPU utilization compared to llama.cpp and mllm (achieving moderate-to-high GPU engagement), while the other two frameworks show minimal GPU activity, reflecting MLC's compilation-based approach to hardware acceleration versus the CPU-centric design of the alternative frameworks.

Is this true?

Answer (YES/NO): YES